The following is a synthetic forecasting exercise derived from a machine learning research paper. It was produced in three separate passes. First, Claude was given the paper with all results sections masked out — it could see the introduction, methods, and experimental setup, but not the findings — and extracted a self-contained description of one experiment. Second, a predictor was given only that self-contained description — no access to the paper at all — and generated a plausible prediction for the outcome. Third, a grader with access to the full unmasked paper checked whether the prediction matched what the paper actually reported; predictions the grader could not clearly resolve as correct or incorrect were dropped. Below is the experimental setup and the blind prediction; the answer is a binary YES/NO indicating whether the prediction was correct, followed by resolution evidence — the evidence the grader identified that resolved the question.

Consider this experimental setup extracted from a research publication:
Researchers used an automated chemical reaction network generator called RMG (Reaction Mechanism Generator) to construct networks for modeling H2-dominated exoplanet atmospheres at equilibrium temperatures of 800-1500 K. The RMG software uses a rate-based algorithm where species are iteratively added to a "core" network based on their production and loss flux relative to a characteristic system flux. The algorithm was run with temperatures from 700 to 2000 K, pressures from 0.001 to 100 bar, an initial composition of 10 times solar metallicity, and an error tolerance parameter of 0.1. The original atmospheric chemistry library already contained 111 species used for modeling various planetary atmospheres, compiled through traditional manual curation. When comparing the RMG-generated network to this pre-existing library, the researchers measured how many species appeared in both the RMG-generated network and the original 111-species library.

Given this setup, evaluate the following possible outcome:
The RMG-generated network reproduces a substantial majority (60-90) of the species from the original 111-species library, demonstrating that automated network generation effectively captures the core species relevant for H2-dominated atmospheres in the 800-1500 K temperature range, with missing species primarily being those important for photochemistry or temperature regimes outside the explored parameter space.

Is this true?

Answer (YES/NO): YES